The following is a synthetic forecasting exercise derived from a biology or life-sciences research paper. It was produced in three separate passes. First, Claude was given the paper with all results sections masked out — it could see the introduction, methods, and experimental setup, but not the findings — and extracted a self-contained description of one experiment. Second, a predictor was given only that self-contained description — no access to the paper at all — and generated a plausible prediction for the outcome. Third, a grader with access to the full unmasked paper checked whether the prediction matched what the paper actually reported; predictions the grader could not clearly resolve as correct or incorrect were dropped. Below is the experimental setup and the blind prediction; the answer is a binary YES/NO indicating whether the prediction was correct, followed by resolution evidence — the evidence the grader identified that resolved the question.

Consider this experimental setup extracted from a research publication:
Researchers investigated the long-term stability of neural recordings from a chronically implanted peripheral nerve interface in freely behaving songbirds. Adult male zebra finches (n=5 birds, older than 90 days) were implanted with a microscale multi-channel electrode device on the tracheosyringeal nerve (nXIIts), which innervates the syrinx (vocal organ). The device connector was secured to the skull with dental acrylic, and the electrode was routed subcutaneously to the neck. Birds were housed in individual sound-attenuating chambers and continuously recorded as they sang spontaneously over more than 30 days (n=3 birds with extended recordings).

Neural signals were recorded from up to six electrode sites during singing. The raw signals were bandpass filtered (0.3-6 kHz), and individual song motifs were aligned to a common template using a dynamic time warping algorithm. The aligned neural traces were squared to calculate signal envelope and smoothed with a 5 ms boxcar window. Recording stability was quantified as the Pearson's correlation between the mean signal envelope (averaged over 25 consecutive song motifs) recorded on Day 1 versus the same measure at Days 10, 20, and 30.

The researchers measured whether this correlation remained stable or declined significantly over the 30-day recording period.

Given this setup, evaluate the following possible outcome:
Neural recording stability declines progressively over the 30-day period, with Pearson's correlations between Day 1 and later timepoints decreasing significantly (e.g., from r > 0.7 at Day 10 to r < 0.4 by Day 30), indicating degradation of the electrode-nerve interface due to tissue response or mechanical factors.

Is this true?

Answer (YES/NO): NO